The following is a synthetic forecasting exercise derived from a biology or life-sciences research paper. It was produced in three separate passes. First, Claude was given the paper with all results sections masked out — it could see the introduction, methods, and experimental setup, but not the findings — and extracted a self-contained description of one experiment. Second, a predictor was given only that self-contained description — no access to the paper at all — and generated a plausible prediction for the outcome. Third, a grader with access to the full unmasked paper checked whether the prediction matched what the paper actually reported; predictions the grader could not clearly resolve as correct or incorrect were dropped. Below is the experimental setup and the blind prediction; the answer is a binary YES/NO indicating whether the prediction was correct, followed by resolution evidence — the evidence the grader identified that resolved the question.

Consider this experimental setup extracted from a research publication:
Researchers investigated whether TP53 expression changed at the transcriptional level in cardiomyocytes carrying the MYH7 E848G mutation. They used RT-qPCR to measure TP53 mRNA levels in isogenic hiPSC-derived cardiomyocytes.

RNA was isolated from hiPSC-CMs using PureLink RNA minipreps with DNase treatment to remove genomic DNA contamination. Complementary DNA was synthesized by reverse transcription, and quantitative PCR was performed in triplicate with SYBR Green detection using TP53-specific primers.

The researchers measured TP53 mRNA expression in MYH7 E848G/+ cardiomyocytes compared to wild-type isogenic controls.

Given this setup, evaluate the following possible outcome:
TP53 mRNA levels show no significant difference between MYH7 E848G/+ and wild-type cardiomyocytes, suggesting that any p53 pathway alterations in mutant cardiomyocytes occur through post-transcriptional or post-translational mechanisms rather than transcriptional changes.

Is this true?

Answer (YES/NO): NO